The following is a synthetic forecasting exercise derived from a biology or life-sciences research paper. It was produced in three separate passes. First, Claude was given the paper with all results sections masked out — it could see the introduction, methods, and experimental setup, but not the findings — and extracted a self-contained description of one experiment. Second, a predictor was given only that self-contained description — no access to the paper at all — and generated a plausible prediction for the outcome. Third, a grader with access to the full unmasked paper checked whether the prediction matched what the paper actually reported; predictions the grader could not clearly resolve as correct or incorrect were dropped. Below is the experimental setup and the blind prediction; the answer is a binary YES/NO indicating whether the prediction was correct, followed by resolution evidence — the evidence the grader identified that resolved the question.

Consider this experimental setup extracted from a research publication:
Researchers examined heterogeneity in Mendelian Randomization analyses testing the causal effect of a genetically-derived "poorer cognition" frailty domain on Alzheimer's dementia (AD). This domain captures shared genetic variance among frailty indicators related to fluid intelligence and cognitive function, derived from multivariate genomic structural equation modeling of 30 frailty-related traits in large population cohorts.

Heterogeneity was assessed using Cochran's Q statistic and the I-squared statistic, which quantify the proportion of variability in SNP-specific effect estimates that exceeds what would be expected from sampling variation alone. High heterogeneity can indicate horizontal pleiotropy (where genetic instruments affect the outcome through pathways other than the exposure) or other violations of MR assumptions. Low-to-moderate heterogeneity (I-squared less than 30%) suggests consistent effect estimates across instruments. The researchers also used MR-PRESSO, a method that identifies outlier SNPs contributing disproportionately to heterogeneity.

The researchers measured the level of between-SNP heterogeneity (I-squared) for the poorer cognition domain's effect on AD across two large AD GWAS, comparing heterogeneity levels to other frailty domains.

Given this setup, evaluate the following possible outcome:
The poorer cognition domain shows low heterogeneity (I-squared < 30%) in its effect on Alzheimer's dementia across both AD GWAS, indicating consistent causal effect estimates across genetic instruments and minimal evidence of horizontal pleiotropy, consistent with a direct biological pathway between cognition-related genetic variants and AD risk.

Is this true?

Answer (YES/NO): NO